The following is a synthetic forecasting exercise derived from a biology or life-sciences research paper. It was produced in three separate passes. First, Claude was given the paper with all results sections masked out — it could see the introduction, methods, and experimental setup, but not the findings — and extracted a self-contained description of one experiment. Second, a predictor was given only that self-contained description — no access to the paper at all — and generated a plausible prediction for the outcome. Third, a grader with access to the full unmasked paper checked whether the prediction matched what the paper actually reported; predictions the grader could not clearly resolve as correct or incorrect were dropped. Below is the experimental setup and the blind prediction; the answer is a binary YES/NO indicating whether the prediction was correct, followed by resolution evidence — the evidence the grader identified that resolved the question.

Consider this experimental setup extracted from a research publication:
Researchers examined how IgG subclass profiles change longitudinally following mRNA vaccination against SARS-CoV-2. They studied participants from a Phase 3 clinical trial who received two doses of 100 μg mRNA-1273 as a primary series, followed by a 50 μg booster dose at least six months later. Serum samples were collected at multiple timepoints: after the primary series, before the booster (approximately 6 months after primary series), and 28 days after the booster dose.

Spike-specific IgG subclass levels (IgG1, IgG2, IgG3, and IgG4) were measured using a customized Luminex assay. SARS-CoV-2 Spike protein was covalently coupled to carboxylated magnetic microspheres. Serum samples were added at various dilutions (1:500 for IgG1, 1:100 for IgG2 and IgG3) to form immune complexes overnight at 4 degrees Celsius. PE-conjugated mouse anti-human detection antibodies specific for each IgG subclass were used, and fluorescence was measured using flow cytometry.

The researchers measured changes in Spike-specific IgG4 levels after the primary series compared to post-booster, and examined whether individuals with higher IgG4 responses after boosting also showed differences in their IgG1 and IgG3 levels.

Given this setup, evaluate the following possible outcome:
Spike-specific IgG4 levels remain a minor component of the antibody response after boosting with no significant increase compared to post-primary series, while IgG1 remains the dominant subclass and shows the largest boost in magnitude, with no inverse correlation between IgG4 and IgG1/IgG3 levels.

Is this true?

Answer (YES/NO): NO